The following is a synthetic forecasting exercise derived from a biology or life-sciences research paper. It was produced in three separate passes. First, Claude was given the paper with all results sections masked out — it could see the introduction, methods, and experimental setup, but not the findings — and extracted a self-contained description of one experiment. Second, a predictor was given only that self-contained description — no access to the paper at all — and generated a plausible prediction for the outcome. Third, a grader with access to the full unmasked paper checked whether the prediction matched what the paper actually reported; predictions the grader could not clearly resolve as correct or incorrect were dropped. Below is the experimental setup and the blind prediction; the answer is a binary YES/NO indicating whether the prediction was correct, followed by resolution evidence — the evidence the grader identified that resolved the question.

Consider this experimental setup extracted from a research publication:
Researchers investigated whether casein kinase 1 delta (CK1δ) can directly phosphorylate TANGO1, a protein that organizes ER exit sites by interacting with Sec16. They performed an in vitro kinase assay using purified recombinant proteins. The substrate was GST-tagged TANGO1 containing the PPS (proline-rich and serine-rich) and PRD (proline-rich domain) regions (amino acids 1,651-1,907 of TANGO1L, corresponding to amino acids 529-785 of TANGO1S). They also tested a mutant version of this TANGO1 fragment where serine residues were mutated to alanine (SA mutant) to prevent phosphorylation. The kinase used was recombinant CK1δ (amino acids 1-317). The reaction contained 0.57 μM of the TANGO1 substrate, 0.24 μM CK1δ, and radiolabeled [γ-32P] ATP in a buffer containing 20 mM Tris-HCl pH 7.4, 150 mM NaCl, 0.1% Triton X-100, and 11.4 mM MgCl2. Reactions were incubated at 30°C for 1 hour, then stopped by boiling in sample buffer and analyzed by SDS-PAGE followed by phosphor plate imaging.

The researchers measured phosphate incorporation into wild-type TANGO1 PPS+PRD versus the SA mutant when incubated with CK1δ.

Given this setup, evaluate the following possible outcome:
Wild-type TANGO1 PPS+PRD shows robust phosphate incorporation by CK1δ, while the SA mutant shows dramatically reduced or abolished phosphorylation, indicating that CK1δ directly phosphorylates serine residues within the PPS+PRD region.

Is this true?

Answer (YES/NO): YES